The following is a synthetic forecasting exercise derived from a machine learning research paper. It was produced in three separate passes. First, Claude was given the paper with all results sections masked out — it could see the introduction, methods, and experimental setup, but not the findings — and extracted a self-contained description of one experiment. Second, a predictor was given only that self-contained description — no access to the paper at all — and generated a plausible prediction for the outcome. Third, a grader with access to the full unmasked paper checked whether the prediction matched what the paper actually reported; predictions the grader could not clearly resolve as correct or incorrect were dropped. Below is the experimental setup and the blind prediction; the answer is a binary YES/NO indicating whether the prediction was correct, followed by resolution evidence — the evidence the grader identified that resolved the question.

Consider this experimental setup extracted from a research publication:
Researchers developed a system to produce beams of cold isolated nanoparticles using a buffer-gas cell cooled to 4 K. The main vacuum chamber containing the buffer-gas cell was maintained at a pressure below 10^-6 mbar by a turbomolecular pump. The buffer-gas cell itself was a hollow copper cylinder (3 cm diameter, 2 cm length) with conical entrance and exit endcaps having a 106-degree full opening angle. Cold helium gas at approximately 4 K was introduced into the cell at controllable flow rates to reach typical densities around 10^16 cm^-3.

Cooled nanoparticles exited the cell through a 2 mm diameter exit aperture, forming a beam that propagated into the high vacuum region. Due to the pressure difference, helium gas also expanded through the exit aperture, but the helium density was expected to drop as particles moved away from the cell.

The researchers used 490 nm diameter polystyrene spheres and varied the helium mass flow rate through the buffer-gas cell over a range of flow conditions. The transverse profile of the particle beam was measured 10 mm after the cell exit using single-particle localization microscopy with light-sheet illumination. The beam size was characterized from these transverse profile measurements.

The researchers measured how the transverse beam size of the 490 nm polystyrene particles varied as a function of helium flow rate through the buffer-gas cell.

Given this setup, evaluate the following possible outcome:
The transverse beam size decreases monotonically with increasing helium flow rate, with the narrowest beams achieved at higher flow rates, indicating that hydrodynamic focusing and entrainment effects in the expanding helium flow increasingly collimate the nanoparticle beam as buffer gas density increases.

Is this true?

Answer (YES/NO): NO